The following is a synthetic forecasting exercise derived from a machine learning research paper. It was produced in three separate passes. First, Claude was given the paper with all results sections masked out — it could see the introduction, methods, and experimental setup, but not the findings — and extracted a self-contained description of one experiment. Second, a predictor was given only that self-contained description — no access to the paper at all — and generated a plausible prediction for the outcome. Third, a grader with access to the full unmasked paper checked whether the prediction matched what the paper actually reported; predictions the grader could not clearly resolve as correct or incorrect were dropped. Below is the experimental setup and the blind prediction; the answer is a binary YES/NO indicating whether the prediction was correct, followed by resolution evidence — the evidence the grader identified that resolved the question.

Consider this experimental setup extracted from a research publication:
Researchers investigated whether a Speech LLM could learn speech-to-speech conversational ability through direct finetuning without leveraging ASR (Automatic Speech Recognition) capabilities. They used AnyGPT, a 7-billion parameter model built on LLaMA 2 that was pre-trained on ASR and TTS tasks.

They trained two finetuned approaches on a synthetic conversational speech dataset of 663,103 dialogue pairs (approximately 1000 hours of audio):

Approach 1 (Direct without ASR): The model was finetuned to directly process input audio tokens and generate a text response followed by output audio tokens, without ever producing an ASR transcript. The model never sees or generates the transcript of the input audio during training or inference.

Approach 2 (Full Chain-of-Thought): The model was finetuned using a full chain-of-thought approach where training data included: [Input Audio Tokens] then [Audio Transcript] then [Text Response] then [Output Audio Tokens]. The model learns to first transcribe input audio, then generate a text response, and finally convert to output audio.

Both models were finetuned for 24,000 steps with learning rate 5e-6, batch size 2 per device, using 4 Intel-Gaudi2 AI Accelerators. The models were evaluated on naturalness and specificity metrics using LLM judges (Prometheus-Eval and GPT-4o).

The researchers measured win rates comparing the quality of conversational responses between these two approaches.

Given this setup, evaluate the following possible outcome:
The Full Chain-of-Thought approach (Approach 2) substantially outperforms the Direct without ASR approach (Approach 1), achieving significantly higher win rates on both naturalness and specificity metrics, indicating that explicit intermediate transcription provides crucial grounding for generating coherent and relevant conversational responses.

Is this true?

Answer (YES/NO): YES